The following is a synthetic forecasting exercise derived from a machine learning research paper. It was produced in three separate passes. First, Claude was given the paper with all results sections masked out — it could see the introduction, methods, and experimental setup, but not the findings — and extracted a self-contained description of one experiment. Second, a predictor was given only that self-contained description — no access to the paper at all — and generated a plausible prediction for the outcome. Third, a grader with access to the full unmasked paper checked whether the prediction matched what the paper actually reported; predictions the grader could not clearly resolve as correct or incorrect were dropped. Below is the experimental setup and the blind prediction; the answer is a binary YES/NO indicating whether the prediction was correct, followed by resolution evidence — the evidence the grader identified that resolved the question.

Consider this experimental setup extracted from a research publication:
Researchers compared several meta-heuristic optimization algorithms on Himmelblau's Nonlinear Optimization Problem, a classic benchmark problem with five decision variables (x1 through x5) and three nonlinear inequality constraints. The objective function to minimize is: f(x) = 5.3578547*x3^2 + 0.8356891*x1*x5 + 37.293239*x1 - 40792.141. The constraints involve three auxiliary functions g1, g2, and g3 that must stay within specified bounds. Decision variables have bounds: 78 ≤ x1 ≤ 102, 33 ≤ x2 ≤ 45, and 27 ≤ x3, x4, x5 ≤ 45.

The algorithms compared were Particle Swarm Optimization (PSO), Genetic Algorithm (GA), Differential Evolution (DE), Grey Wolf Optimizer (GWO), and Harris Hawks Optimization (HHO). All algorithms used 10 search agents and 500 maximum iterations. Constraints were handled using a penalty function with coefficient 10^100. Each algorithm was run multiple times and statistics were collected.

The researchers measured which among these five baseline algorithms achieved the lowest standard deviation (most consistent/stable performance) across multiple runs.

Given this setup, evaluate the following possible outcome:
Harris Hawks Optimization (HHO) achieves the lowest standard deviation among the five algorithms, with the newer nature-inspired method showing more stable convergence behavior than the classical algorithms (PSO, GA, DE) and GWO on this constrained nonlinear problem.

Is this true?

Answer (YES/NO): NO